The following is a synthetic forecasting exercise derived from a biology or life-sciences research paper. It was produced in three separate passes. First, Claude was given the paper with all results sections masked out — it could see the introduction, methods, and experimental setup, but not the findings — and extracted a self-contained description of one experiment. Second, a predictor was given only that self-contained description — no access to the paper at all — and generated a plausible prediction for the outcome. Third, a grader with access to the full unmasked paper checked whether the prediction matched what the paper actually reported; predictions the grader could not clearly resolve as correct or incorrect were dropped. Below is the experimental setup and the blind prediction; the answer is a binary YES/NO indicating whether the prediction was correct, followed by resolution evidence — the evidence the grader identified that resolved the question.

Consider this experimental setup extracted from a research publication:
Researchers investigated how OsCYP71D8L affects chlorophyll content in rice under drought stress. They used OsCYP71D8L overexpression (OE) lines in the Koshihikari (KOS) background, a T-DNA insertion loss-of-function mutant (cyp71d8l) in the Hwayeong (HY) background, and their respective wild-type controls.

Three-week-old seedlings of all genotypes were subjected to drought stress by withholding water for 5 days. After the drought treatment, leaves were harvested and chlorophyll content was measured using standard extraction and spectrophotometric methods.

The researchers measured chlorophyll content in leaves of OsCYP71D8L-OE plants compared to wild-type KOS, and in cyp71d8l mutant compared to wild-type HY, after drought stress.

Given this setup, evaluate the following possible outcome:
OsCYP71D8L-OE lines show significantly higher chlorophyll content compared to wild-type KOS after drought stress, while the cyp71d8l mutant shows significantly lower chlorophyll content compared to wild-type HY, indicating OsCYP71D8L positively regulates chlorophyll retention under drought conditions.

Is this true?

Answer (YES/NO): NO